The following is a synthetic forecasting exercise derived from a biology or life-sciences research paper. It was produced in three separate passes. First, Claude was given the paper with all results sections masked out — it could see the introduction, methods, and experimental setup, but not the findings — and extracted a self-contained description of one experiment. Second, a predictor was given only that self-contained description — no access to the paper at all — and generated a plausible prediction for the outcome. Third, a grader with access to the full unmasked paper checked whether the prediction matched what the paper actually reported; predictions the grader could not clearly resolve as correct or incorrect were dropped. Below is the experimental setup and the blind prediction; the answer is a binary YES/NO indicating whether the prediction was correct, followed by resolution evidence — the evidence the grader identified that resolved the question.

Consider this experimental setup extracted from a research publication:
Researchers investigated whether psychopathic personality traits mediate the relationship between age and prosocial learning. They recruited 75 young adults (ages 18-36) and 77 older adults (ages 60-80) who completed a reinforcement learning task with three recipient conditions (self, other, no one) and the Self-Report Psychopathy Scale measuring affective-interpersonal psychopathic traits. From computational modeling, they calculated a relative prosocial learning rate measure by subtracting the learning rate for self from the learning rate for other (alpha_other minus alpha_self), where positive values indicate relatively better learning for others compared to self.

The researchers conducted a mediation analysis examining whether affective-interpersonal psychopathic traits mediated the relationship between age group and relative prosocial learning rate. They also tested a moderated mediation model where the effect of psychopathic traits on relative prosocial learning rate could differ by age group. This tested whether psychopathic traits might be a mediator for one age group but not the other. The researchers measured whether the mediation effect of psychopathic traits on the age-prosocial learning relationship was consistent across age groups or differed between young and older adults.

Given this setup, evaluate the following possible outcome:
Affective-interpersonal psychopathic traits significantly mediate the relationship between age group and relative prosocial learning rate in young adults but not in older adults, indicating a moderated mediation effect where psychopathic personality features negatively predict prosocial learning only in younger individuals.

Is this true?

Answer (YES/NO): NO